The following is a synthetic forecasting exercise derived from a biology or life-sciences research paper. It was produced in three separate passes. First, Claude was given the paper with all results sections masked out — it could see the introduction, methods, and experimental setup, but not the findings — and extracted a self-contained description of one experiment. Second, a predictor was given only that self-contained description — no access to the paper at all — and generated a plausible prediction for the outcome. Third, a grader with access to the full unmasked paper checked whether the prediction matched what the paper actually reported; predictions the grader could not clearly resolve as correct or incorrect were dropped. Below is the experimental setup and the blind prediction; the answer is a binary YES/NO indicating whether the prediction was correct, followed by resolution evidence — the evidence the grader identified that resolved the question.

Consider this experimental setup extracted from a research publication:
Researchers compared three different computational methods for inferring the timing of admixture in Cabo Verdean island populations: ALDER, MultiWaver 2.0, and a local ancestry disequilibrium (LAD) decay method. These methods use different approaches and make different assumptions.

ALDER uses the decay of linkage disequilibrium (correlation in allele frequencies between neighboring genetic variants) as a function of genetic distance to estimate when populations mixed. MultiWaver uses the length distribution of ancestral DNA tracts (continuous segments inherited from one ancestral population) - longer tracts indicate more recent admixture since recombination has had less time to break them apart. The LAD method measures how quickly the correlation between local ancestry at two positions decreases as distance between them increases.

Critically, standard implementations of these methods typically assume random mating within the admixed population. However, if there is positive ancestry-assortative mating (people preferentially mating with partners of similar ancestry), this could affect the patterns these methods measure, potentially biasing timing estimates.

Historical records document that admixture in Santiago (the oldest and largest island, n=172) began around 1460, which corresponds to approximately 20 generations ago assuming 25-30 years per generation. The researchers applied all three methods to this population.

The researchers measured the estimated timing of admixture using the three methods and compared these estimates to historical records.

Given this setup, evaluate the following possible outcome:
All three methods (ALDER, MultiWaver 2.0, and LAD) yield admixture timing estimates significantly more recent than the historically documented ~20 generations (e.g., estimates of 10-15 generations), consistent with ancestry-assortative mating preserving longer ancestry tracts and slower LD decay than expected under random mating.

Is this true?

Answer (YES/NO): NO